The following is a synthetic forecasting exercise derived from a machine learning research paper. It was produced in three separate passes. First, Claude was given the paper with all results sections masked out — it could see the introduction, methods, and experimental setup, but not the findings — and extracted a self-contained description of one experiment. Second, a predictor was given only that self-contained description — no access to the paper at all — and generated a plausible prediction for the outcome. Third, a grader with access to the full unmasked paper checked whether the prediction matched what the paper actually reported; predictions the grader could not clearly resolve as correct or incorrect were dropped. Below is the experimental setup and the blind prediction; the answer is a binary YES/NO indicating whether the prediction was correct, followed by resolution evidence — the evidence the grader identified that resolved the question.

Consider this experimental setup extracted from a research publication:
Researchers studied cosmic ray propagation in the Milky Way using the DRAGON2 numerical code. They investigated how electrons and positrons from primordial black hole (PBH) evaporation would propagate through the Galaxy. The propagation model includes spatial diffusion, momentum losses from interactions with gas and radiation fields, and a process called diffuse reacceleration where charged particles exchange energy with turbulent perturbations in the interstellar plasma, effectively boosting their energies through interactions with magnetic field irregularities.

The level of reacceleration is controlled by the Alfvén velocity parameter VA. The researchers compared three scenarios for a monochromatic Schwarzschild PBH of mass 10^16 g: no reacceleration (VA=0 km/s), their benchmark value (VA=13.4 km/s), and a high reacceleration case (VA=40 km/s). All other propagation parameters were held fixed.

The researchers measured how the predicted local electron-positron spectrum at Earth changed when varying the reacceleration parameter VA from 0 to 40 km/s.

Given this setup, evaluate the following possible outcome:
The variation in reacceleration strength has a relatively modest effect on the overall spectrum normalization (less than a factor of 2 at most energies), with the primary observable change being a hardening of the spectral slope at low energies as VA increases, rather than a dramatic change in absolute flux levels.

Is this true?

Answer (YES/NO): NO